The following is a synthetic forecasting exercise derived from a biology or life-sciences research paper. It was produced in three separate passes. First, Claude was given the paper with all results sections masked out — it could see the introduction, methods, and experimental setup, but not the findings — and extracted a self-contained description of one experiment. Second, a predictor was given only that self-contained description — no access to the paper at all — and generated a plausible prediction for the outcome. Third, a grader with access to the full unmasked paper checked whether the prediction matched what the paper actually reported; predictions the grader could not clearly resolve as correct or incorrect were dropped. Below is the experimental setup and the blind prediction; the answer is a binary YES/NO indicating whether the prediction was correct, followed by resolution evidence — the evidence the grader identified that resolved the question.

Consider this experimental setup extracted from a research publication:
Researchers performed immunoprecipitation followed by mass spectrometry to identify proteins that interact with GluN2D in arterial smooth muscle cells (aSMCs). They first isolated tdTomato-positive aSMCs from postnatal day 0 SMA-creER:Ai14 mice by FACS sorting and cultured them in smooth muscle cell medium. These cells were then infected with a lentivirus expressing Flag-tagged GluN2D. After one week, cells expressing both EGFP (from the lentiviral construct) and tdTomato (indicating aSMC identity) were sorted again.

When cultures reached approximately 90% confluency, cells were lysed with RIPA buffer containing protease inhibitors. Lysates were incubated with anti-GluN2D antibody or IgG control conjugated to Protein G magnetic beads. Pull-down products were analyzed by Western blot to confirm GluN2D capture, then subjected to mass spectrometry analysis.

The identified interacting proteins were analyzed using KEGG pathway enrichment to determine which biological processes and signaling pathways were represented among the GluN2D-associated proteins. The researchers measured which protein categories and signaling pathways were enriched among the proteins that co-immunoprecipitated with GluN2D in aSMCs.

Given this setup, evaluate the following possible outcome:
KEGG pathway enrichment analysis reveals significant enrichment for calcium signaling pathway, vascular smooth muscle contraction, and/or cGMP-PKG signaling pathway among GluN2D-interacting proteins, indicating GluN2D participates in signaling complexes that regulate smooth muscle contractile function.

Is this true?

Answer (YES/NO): YES